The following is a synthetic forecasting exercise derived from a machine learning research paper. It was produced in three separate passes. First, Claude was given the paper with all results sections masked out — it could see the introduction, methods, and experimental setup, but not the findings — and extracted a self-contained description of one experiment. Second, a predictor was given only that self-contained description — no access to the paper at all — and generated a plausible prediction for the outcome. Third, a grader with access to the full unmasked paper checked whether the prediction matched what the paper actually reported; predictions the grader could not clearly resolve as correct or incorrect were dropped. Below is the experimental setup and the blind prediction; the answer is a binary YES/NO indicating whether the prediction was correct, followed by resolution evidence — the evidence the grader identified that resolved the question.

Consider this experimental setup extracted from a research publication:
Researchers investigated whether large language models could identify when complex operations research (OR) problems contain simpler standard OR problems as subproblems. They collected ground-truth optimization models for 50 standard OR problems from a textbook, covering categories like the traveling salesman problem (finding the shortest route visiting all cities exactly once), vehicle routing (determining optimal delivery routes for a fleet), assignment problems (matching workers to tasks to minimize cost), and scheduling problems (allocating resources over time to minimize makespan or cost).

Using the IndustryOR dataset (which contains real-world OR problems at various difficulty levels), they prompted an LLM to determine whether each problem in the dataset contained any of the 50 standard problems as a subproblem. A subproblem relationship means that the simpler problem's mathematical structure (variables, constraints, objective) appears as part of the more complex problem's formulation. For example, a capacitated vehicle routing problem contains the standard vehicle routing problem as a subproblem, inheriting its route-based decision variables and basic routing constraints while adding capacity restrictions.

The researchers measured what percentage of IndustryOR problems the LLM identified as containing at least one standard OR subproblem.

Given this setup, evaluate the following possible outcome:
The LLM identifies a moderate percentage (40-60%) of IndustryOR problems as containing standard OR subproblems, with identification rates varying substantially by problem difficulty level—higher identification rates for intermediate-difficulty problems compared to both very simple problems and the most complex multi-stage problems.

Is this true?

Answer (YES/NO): NO